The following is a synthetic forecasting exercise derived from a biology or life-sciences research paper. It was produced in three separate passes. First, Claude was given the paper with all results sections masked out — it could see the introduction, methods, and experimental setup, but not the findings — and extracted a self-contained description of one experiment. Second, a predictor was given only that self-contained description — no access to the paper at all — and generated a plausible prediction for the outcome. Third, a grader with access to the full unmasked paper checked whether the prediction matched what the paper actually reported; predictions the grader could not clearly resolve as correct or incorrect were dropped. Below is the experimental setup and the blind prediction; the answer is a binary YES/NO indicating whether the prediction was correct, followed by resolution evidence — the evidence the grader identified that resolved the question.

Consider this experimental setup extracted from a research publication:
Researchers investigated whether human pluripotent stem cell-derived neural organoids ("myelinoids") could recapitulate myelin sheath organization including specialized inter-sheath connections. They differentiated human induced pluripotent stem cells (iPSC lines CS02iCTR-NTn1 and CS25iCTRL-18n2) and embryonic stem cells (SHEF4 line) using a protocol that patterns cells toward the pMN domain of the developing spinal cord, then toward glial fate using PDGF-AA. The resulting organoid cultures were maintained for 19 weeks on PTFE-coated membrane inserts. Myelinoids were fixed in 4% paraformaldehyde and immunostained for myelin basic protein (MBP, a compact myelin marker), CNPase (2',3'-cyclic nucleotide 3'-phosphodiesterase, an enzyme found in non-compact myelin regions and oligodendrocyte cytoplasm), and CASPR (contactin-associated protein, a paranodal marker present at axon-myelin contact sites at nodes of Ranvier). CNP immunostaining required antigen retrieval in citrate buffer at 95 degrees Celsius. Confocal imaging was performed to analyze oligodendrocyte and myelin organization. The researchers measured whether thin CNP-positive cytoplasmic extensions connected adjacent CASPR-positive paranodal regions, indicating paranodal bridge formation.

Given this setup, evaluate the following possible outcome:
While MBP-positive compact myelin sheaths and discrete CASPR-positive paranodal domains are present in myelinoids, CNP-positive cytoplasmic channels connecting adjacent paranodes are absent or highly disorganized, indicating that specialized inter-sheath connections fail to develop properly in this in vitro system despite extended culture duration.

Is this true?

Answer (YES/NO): NO